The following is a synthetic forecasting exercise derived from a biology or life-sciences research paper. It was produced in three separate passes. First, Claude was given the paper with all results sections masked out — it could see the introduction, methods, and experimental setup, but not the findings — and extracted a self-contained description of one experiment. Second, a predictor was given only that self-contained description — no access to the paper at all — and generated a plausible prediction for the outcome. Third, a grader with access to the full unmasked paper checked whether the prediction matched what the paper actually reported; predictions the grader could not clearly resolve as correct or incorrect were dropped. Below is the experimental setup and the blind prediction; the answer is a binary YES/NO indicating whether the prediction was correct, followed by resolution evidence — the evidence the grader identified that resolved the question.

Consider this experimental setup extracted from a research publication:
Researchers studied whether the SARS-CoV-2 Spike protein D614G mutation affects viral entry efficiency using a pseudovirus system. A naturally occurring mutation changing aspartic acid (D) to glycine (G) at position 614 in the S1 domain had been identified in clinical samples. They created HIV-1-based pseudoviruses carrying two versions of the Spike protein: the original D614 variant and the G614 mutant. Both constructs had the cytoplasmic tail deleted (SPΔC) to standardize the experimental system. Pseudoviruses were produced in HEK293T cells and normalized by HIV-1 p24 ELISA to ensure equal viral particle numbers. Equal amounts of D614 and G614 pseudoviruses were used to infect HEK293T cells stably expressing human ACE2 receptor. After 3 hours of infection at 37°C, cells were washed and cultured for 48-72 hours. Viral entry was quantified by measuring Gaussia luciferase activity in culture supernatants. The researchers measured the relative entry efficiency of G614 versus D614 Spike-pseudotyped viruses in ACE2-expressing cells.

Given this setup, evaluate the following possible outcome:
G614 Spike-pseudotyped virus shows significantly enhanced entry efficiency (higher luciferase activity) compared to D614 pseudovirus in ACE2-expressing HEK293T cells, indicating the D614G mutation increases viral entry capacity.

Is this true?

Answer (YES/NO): YES